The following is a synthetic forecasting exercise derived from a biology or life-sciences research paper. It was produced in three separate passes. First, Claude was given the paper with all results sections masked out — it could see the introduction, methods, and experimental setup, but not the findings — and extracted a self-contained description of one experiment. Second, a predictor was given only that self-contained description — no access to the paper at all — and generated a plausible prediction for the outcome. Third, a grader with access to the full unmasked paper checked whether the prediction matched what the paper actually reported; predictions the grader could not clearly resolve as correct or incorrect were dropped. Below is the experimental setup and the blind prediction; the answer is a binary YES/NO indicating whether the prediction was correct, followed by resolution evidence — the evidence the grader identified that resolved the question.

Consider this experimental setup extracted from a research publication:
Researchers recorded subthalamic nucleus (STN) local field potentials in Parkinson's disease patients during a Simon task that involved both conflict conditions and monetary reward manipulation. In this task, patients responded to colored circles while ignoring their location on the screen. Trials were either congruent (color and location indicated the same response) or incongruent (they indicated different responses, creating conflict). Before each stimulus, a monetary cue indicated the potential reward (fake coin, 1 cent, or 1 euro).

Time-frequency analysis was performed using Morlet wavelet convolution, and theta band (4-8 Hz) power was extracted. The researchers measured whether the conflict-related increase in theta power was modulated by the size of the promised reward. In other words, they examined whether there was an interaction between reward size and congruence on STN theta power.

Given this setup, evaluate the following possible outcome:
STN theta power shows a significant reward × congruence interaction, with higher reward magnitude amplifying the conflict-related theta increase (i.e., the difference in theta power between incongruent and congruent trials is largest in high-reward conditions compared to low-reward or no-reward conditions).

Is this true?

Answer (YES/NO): NO